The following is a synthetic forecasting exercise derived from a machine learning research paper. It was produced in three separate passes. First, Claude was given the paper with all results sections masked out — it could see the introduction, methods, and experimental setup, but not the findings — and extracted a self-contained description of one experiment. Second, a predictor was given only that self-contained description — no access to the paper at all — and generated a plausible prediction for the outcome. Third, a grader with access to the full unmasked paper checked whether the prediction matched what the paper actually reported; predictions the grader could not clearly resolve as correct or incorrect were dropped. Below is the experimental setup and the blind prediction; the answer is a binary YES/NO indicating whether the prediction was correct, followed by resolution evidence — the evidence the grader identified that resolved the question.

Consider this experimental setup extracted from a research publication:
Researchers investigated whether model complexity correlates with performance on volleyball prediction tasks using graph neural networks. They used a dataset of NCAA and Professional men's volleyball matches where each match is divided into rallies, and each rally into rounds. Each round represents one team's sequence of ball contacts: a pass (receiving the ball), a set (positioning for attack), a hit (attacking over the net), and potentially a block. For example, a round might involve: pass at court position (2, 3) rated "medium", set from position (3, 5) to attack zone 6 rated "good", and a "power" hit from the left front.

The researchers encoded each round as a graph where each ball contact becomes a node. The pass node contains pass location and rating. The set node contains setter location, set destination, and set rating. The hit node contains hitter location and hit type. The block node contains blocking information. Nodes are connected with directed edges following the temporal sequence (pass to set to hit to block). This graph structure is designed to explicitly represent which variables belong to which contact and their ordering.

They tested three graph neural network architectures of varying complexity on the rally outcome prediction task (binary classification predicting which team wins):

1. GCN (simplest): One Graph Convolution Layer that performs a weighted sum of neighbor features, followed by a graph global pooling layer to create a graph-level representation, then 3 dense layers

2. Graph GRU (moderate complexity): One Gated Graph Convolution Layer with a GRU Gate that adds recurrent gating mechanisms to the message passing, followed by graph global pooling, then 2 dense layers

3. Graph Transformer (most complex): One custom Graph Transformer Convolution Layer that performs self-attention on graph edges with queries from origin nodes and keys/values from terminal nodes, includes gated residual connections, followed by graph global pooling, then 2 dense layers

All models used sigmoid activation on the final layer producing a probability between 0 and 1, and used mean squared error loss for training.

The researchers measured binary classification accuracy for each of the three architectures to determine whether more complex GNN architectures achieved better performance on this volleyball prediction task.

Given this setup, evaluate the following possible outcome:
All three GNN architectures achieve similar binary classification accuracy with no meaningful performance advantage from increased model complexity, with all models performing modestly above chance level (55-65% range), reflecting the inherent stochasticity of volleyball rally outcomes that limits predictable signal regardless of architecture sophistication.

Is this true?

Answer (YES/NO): NO